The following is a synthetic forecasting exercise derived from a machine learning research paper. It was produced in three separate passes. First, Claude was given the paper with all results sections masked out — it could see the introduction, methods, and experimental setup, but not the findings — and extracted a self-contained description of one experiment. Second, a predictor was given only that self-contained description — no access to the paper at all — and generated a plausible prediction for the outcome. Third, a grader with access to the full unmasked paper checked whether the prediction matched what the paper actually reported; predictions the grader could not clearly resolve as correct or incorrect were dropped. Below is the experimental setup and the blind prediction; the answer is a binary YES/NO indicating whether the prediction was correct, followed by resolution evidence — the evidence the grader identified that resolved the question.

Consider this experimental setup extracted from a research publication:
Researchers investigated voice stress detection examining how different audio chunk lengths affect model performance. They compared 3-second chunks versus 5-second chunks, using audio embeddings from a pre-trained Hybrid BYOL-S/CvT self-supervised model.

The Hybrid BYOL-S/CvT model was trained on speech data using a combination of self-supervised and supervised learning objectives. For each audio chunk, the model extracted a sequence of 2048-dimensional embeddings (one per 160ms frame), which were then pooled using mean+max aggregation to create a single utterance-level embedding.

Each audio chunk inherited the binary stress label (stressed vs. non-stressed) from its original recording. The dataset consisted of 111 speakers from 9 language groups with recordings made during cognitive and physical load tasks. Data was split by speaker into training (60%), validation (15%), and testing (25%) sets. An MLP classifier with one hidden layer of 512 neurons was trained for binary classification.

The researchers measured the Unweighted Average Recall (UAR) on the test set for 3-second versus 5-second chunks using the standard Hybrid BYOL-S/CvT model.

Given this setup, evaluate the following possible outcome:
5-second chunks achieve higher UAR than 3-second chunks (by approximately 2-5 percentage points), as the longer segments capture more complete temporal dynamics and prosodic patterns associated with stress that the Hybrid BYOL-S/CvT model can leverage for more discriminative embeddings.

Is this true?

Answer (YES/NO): YES